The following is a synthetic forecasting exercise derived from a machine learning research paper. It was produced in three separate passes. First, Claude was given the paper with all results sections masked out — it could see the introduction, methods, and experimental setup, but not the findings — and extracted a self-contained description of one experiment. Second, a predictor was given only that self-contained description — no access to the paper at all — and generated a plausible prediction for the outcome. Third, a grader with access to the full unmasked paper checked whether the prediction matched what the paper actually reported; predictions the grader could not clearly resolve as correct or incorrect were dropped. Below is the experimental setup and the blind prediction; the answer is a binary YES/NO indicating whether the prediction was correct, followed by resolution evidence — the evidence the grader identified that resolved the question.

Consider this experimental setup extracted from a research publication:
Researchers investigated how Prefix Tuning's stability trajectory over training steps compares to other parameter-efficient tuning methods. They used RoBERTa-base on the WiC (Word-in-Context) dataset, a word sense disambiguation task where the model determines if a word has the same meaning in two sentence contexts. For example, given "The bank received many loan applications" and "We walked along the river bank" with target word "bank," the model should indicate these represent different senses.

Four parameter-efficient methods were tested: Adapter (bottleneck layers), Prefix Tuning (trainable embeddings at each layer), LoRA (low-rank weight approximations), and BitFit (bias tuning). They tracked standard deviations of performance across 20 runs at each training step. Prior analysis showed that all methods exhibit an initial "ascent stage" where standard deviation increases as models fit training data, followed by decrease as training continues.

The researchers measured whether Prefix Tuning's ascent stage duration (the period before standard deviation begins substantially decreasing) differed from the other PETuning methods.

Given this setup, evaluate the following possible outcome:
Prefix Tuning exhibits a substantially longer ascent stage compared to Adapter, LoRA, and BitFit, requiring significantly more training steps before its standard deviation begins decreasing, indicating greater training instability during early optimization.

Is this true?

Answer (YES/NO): YES